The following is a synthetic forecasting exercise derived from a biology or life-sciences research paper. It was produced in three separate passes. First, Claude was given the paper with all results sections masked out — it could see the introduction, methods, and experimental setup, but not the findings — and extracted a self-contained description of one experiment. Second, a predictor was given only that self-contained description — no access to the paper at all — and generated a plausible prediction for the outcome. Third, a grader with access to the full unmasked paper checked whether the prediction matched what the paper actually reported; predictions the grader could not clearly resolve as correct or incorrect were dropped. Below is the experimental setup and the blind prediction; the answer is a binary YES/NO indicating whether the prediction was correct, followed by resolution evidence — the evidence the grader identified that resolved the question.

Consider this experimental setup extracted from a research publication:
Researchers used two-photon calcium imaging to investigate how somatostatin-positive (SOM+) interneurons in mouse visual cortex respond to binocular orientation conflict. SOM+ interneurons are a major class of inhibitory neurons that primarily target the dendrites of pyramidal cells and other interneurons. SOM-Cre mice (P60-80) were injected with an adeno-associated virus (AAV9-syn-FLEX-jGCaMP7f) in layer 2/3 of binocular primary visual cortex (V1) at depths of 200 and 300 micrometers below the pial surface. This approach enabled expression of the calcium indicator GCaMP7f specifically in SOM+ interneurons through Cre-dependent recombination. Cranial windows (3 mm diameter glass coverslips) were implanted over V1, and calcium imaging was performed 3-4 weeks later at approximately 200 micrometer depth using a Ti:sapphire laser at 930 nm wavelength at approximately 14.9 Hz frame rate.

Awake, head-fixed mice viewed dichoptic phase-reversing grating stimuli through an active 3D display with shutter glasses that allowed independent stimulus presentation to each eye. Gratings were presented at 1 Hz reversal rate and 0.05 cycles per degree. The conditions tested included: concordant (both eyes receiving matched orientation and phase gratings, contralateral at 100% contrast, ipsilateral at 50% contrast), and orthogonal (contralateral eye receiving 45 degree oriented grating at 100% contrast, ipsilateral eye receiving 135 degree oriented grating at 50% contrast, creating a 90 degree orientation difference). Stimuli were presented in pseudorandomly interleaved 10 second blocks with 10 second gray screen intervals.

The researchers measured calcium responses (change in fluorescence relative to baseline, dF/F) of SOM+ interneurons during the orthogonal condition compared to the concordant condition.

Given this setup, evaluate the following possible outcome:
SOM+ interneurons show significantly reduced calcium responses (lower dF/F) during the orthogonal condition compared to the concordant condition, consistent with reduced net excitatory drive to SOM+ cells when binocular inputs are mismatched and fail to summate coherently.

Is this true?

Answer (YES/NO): YES